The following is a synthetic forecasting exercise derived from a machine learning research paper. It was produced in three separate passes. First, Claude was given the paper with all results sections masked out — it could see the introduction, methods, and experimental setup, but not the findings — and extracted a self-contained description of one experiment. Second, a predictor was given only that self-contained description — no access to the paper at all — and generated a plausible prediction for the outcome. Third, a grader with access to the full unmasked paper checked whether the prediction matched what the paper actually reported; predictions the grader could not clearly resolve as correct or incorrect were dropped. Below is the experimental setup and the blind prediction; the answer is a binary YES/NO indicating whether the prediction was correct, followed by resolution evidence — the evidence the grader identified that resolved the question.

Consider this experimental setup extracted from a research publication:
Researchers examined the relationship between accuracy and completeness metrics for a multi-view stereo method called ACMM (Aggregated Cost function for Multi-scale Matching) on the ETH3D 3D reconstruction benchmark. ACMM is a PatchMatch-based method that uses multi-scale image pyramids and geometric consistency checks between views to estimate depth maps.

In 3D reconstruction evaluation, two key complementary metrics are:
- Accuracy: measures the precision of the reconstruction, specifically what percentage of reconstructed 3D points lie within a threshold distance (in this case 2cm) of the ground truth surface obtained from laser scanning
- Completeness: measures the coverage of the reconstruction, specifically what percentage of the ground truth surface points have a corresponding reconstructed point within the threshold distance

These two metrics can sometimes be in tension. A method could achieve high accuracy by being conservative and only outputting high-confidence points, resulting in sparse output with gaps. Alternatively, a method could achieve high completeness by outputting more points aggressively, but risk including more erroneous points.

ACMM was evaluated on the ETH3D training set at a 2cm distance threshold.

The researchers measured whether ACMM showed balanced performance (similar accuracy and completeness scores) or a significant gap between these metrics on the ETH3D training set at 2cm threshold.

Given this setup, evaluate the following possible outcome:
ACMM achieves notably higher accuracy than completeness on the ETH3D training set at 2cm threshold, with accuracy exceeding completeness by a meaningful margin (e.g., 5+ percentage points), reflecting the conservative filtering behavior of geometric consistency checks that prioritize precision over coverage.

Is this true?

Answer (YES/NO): YES